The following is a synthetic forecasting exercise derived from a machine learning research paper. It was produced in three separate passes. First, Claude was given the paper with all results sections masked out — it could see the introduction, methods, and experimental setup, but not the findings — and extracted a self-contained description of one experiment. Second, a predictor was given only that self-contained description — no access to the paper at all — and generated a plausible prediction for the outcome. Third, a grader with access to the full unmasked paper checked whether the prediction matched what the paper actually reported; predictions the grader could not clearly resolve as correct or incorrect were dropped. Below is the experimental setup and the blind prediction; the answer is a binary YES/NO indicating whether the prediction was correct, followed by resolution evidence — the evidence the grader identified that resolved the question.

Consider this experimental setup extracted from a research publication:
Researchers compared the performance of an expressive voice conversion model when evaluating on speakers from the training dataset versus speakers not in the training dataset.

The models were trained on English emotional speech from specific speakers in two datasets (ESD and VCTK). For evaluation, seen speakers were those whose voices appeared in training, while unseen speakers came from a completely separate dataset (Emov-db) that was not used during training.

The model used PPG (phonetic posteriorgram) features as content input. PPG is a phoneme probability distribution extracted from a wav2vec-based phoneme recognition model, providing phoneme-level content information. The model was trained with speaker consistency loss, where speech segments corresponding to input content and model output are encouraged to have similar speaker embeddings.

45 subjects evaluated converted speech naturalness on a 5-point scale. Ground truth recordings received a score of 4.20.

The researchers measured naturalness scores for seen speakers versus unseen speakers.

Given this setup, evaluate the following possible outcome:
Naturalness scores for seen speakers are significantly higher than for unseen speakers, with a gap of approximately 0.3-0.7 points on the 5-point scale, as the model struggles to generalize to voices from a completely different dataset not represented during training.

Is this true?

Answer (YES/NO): NO